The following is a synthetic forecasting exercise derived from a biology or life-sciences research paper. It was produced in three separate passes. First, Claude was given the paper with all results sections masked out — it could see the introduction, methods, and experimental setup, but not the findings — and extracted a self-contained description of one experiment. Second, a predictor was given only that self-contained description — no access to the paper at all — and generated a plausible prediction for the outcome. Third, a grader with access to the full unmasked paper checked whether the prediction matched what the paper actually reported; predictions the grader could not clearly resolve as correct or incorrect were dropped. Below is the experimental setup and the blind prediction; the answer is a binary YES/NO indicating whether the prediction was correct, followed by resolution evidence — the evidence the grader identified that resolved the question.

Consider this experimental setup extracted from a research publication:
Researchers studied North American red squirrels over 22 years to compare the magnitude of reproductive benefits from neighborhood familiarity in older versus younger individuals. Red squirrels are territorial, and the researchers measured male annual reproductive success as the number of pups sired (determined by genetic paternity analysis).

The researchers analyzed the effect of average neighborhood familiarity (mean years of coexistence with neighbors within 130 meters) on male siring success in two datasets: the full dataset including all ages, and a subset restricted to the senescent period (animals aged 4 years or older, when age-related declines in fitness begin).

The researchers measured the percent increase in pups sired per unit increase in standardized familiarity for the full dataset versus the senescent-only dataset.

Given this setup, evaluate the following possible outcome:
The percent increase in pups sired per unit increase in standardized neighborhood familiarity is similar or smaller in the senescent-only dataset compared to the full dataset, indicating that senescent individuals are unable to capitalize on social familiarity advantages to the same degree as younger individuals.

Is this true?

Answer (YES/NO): NO